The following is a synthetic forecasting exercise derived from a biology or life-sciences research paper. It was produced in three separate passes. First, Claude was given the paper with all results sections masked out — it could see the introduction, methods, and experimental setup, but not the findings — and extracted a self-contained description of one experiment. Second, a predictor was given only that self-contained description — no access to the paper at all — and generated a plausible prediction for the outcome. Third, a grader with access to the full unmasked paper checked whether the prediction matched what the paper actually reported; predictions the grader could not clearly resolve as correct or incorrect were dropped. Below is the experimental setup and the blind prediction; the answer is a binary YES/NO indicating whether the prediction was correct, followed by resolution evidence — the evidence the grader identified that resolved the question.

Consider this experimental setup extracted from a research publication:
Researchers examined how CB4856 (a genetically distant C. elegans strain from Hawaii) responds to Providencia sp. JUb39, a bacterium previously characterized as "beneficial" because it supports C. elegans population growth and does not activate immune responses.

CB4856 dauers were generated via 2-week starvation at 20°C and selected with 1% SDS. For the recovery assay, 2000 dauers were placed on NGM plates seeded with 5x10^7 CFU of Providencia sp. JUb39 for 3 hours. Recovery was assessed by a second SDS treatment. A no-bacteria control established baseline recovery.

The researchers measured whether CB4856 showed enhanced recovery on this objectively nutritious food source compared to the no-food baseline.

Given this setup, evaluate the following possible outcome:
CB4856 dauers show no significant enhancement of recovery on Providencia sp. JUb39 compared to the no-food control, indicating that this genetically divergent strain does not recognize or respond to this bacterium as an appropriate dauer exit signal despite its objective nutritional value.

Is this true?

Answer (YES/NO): NO